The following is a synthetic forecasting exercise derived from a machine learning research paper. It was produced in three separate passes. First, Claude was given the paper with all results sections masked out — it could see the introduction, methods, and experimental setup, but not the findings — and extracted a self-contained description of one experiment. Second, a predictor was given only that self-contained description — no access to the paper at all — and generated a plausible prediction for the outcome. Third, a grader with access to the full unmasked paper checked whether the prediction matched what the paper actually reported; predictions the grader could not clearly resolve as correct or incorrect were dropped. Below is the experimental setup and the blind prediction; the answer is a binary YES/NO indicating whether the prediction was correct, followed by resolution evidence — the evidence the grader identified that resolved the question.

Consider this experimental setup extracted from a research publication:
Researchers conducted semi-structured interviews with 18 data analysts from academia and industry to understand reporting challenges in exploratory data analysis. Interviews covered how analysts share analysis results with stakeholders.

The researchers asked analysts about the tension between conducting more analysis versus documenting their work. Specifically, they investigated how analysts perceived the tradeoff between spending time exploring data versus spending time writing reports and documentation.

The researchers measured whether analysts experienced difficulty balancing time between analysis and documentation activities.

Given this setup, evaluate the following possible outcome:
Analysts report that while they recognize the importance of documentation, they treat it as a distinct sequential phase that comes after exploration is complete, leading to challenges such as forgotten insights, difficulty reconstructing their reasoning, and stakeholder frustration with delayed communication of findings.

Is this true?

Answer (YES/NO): NO